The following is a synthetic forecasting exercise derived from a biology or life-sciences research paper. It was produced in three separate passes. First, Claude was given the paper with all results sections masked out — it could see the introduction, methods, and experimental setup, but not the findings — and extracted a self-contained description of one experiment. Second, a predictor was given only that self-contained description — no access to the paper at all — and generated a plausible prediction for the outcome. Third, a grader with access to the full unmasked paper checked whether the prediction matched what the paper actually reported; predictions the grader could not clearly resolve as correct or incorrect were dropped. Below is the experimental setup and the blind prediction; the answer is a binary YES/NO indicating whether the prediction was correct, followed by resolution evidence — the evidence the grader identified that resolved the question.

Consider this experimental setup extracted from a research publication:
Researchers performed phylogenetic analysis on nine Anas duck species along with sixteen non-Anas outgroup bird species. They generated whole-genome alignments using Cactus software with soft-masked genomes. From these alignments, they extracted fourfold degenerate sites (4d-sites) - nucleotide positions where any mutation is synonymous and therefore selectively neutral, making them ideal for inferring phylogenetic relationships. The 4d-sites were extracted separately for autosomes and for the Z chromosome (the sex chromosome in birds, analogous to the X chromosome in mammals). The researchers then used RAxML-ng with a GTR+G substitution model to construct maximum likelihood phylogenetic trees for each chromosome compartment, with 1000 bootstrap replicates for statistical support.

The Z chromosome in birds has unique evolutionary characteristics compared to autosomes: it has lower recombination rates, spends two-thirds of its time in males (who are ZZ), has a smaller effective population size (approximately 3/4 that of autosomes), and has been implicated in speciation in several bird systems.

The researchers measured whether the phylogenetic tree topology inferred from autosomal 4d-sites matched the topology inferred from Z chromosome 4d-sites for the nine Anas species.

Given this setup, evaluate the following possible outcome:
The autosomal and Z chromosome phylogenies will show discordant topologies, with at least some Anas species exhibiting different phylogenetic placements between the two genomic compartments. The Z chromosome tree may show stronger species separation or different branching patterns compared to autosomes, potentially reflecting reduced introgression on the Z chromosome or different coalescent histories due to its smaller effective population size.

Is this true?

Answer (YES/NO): YES